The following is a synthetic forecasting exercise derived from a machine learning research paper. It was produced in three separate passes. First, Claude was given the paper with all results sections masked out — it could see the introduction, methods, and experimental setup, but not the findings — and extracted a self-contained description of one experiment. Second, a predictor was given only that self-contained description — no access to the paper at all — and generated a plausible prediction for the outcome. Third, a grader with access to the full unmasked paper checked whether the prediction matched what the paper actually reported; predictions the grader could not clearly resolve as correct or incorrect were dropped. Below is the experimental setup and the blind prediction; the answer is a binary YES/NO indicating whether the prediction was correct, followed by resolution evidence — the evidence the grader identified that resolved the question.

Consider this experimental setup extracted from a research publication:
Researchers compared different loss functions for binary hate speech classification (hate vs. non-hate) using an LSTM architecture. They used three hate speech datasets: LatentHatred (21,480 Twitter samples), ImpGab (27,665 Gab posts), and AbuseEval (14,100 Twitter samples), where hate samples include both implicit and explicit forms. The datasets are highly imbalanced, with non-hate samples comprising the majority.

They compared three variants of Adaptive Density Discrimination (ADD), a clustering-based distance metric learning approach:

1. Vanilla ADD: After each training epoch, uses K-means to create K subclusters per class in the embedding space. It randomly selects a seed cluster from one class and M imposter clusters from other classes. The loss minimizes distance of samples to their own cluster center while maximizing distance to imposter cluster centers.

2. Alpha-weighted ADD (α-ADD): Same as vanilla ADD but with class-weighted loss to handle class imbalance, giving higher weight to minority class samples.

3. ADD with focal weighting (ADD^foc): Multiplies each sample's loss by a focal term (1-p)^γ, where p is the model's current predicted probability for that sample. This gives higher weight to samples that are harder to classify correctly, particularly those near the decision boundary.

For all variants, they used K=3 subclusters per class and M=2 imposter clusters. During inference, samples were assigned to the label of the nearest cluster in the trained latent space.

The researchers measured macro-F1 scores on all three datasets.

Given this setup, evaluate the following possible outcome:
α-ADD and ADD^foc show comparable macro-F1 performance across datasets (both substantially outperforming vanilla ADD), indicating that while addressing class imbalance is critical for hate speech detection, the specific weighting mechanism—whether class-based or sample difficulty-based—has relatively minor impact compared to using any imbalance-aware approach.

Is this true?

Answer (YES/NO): NO